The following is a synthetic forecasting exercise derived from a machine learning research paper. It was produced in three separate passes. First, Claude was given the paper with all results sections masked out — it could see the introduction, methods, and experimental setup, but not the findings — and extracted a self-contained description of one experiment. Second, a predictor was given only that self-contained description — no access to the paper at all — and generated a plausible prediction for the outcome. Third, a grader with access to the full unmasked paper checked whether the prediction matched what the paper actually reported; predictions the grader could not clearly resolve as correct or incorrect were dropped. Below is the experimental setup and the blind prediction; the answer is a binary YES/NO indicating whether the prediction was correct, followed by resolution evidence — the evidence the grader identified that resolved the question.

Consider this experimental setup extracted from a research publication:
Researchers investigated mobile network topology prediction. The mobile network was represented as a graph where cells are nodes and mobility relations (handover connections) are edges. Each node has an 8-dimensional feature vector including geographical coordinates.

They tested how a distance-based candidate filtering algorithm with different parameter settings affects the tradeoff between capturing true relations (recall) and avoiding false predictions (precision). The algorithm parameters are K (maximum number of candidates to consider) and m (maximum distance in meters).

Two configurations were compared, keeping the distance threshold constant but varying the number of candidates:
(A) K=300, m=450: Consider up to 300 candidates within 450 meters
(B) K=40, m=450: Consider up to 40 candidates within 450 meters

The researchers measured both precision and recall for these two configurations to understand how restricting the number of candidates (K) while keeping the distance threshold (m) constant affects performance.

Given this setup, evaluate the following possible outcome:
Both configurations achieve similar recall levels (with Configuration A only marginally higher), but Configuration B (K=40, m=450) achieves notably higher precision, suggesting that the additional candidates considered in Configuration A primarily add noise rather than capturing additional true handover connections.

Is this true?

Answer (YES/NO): NO